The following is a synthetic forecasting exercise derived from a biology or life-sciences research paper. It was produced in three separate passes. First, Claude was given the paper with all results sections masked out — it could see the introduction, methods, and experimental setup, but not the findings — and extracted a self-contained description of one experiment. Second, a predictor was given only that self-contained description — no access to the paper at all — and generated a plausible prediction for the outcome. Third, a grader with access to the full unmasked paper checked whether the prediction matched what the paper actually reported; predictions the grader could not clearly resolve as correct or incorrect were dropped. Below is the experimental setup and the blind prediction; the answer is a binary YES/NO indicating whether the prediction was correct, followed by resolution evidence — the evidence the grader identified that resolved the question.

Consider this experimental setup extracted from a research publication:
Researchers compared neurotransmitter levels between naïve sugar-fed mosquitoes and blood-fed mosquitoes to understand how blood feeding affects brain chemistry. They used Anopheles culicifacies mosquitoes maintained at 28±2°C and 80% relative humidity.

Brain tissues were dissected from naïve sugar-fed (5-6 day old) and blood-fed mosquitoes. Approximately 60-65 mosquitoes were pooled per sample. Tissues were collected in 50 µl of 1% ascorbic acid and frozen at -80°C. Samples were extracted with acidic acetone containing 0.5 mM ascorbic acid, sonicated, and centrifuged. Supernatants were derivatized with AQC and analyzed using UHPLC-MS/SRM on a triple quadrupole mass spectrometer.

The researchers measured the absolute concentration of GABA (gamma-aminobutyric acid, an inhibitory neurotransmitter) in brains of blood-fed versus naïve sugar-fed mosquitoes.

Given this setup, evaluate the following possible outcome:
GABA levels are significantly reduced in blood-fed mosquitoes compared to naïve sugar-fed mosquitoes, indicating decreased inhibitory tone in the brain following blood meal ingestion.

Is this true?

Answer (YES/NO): YES